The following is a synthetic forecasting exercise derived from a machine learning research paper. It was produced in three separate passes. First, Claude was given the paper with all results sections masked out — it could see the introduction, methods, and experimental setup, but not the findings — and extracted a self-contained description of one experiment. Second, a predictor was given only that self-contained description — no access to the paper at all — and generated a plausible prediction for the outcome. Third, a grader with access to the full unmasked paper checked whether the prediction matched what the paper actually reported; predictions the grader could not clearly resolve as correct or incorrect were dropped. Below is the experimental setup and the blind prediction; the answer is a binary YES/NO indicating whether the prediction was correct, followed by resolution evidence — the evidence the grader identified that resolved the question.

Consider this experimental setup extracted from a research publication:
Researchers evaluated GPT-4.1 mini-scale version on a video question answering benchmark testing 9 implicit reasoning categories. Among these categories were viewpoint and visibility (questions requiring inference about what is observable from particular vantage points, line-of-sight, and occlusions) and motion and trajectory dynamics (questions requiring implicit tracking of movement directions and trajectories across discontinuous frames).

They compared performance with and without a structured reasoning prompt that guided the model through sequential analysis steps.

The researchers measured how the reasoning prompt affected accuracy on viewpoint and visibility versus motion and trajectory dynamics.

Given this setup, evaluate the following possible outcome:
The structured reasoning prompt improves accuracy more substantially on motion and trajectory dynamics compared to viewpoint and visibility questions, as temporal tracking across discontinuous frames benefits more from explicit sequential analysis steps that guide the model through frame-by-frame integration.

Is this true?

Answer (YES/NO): NO